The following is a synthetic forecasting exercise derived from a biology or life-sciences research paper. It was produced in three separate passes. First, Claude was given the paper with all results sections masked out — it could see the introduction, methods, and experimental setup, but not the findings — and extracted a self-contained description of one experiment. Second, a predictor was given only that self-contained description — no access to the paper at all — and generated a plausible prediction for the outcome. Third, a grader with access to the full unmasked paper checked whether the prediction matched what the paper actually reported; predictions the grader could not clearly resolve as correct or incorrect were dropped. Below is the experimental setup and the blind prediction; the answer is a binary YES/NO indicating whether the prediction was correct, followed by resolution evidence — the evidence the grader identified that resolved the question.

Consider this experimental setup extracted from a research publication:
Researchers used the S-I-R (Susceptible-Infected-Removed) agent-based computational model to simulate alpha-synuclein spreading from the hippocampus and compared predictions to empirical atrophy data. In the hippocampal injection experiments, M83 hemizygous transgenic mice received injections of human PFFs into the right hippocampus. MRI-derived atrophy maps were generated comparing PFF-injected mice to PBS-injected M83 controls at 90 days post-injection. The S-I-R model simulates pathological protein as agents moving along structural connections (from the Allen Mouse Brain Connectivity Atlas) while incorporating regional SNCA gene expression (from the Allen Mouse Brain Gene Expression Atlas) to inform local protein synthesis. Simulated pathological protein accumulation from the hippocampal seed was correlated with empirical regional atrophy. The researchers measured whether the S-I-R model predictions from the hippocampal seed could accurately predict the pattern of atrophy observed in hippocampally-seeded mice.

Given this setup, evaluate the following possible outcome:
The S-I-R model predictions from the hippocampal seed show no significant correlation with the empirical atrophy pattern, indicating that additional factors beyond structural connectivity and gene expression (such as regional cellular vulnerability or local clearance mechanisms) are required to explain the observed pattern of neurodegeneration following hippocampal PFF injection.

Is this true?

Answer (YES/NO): NO